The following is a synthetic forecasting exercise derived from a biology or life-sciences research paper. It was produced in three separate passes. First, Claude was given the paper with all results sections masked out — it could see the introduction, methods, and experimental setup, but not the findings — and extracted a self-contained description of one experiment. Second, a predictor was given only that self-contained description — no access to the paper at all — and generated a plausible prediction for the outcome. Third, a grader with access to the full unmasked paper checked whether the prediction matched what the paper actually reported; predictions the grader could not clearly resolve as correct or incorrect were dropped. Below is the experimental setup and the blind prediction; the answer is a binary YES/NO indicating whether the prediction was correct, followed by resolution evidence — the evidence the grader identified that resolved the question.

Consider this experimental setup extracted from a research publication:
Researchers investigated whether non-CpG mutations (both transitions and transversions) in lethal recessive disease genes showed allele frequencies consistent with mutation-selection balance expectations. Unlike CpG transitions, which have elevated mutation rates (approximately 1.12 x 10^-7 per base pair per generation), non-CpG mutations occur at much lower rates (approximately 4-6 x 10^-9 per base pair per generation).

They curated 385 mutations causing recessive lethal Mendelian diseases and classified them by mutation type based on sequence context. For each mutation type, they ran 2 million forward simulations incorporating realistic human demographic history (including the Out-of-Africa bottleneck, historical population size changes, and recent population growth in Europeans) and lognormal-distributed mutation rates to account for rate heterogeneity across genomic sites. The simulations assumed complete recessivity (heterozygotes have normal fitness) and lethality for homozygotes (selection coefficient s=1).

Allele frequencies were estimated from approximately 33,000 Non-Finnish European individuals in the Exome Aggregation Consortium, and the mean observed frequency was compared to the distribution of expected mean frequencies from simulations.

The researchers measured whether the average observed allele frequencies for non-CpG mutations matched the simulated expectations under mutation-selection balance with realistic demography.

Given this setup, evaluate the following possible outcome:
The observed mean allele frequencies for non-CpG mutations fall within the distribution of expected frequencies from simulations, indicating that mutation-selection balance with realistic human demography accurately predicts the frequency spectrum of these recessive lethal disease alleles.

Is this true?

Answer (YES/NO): NO